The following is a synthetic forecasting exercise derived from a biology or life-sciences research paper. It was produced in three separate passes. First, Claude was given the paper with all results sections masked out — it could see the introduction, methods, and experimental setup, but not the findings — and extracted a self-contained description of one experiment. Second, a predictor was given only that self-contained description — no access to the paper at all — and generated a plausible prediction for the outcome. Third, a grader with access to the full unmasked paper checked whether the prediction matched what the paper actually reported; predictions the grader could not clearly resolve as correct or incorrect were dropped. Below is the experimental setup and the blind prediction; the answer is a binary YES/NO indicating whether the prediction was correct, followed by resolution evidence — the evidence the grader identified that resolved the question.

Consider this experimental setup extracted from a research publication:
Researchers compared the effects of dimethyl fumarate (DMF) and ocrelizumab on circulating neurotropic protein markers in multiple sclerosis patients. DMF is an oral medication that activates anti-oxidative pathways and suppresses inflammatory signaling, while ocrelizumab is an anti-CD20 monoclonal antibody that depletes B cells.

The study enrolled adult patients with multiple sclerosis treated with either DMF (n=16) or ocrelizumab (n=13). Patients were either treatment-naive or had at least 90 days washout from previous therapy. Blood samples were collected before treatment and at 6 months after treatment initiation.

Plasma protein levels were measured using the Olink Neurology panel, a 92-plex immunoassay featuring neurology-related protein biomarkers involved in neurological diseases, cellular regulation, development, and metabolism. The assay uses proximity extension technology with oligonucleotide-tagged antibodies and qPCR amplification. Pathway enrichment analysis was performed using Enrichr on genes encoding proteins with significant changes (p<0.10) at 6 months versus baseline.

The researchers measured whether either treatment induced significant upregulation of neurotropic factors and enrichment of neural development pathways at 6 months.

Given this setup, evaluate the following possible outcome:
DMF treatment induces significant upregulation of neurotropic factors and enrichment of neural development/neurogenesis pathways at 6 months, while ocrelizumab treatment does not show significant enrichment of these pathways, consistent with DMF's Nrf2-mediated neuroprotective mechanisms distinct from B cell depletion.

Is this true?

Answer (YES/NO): NO